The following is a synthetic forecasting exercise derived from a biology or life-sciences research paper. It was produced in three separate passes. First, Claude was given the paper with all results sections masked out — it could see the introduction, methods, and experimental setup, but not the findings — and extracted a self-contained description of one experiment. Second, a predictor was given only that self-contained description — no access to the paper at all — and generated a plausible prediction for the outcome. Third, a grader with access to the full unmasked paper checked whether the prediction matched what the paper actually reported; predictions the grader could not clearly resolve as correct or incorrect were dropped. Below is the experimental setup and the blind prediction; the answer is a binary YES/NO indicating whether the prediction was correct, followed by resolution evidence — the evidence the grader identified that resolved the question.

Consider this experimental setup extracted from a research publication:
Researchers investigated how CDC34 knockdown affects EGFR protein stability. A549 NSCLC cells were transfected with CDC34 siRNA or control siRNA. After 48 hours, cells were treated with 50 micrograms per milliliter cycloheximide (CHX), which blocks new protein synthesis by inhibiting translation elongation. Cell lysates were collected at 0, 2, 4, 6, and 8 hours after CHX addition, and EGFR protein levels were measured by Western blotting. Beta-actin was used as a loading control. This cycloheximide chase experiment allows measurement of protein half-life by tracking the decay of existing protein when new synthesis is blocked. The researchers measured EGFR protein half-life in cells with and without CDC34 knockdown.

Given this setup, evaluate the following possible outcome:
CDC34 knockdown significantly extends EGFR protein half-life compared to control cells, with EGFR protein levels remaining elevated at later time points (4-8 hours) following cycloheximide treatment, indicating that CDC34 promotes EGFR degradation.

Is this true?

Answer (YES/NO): NO